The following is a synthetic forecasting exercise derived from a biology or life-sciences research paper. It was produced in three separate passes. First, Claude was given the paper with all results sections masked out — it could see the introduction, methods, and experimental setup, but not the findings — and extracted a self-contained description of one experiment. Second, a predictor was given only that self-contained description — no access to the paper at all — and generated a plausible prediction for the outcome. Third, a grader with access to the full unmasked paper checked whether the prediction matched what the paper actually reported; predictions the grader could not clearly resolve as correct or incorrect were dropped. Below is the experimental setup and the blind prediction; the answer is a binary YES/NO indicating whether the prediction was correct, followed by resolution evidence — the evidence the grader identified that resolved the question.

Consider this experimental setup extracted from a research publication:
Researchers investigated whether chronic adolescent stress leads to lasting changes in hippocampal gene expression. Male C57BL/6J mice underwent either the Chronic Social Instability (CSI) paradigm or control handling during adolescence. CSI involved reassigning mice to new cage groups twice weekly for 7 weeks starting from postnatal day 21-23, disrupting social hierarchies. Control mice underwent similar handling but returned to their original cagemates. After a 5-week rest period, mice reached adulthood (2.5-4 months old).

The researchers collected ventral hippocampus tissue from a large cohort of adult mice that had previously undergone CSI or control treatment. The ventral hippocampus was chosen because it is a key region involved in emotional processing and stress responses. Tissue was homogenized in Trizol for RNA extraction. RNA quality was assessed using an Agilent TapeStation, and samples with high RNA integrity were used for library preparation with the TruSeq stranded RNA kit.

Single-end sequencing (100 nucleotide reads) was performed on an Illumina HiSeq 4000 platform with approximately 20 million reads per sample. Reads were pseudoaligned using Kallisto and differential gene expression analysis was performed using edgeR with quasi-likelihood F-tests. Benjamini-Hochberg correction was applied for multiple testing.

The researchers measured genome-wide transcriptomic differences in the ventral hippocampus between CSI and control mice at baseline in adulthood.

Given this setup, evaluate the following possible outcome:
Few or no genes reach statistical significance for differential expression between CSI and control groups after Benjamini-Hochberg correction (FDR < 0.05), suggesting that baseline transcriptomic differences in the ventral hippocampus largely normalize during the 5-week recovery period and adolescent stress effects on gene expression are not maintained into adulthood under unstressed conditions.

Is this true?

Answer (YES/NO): NO